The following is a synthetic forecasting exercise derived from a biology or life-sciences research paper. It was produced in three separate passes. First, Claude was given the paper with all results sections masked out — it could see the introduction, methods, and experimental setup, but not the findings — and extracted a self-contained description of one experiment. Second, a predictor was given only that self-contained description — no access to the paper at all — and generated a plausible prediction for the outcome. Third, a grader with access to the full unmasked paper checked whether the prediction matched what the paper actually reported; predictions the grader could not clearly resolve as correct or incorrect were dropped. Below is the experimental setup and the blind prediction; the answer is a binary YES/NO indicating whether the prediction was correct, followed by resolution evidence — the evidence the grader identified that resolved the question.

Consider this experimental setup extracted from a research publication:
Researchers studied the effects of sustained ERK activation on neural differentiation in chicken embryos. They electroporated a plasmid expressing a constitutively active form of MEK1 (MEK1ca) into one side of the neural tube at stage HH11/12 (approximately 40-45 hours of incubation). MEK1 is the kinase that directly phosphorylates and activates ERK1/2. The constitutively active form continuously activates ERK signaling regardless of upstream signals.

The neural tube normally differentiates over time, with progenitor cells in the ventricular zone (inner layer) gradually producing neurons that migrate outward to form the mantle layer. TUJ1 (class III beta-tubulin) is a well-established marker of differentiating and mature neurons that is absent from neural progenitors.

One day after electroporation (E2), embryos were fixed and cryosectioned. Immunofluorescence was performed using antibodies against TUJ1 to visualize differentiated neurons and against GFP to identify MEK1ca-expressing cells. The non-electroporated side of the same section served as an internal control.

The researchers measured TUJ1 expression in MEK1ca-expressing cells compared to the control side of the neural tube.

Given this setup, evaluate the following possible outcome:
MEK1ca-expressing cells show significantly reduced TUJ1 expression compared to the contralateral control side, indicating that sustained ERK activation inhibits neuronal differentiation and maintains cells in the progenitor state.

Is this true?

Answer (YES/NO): YES